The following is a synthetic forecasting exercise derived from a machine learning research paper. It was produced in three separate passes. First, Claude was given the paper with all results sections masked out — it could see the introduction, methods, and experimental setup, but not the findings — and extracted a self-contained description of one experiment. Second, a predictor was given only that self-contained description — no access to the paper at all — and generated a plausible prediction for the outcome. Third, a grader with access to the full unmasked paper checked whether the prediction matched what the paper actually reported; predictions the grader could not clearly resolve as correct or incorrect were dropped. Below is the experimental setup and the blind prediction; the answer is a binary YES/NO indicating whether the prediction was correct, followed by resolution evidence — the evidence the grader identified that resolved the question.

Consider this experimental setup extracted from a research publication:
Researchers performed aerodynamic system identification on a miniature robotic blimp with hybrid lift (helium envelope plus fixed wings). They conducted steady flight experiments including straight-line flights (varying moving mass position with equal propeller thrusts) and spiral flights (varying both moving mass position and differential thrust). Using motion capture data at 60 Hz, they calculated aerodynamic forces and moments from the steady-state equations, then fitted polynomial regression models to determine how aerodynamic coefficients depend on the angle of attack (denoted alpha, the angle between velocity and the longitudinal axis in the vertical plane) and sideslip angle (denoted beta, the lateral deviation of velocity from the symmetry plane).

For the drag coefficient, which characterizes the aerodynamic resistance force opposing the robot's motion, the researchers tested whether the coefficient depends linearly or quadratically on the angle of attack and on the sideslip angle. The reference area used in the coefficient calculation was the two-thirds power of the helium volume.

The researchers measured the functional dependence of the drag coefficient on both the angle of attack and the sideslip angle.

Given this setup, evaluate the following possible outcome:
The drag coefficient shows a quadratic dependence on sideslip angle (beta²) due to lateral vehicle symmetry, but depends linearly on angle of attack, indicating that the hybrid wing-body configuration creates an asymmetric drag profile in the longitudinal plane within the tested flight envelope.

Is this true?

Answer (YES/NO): NO